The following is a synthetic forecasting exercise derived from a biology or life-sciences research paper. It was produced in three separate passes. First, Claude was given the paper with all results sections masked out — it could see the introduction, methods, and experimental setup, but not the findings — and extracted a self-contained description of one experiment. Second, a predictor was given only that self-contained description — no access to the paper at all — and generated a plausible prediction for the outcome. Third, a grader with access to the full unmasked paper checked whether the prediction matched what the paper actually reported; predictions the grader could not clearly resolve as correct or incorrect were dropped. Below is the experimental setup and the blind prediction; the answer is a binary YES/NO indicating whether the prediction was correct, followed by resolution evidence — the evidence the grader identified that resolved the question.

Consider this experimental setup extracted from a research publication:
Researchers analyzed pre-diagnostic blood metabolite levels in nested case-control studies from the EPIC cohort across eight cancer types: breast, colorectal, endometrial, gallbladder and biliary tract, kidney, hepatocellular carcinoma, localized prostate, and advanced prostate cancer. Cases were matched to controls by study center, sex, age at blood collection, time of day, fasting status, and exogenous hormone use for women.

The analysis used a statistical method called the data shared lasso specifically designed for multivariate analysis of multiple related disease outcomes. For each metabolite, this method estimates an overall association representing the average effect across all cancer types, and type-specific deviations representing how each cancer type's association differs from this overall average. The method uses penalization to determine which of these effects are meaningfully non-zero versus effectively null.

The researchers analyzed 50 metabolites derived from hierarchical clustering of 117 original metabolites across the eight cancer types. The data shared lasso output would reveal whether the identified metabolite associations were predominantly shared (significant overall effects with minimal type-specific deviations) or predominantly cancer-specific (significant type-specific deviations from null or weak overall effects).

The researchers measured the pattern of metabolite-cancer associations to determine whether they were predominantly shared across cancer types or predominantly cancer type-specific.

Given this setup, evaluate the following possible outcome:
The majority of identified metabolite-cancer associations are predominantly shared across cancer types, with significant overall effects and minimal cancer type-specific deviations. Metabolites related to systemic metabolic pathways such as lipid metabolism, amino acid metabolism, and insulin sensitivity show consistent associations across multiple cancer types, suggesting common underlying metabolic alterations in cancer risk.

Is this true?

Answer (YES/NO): NO